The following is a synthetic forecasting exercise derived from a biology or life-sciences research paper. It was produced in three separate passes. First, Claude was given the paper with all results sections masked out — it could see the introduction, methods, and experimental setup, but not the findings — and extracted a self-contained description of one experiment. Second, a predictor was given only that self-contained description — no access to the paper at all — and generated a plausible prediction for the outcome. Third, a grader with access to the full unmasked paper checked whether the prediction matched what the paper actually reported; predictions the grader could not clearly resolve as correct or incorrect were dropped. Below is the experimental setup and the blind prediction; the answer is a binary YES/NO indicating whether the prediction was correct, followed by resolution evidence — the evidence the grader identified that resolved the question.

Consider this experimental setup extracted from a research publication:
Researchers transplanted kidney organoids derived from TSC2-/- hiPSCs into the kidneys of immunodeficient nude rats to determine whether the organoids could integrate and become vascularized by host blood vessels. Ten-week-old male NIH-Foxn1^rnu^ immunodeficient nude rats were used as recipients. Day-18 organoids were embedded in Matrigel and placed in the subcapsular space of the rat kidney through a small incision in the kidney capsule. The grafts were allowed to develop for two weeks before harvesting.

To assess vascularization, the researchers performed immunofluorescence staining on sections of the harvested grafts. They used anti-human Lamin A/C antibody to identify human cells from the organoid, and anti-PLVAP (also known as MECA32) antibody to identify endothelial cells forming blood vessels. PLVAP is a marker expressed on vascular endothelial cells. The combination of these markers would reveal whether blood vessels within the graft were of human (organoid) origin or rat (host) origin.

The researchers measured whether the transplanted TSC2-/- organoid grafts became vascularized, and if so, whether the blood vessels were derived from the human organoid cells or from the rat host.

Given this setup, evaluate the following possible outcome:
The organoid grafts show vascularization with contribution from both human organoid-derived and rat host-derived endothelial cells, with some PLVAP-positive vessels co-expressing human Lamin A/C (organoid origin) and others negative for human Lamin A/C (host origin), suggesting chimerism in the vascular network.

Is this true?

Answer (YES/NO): NO